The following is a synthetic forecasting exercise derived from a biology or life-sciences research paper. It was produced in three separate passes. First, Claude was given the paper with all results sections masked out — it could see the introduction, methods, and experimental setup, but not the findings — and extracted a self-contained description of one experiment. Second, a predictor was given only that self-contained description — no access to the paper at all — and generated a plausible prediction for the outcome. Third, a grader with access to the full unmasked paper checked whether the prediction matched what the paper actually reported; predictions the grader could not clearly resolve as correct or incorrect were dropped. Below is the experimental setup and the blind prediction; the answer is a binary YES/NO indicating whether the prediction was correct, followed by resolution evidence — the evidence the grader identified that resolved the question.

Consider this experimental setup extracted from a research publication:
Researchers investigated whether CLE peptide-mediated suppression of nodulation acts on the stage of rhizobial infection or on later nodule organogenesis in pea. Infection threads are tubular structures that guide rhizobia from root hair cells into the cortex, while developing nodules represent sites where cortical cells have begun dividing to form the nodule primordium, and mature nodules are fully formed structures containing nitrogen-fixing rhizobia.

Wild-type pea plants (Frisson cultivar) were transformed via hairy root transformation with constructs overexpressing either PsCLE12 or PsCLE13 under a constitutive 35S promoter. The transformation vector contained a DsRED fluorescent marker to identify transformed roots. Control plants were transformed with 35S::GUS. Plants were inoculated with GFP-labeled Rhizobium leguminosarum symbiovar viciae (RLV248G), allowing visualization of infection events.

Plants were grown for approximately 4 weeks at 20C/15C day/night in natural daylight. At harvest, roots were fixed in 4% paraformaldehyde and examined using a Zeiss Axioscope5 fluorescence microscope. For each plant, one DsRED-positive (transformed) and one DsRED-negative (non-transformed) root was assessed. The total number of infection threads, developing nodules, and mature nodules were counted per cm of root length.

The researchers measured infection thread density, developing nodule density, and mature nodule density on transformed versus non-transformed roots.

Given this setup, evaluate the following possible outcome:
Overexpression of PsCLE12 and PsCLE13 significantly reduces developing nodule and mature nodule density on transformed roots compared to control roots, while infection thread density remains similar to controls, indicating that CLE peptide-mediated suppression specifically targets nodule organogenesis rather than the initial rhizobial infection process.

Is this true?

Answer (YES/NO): NO